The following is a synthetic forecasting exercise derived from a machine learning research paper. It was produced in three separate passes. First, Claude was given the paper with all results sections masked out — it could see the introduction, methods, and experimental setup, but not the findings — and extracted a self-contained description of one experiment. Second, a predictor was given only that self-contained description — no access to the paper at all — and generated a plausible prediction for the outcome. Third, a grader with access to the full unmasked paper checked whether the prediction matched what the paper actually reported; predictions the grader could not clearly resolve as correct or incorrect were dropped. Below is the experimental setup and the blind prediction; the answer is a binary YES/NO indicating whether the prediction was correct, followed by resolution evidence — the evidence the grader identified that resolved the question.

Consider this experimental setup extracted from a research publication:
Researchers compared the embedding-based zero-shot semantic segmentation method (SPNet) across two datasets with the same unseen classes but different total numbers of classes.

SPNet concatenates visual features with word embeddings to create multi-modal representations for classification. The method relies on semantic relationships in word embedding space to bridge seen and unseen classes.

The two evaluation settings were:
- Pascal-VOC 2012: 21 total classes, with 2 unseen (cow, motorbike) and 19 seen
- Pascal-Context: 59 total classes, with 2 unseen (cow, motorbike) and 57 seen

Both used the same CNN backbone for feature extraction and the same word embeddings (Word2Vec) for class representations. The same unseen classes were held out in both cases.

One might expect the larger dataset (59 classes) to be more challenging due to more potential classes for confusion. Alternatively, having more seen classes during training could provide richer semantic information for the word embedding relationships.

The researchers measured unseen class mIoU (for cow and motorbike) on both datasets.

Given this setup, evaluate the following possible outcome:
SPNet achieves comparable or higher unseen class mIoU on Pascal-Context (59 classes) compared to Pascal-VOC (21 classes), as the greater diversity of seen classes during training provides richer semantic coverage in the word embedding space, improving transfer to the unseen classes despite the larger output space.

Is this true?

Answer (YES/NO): YES